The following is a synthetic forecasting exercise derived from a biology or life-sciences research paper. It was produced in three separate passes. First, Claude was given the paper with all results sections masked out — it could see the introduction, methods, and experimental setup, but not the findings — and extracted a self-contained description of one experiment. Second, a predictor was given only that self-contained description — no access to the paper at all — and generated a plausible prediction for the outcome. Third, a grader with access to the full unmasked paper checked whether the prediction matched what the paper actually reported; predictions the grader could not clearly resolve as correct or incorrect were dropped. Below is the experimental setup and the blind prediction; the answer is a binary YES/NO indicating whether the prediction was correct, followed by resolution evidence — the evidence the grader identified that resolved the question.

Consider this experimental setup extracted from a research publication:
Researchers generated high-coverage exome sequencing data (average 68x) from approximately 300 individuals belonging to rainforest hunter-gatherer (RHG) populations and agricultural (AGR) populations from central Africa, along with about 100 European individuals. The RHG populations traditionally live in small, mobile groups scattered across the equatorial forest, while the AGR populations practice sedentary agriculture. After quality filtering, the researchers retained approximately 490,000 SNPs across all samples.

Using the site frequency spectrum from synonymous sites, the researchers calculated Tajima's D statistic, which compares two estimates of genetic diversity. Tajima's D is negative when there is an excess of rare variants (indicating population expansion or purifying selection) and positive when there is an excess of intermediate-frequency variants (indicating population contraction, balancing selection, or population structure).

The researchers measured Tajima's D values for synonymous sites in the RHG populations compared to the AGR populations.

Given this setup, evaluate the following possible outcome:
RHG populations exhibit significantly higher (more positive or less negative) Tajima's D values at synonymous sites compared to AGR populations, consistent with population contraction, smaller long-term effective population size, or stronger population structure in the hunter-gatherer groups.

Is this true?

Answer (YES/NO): YES